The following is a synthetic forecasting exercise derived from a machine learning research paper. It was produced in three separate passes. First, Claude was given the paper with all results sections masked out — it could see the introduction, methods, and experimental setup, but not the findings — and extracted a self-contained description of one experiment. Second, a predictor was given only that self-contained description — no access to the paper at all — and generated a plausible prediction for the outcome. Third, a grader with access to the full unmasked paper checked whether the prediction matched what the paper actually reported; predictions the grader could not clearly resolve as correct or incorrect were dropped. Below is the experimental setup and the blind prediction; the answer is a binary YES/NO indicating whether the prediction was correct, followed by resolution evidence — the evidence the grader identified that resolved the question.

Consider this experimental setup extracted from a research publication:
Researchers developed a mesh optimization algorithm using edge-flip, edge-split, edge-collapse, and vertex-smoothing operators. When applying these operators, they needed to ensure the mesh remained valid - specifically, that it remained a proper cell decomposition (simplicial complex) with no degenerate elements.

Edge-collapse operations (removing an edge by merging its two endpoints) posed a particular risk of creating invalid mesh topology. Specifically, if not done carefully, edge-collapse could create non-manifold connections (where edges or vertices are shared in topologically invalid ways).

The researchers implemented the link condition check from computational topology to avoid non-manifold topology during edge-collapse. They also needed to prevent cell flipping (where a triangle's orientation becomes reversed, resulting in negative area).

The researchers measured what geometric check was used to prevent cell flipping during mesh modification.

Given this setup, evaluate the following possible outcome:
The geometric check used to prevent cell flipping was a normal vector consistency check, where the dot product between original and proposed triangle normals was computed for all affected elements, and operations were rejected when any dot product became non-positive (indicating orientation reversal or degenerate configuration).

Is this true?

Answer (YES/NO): NO